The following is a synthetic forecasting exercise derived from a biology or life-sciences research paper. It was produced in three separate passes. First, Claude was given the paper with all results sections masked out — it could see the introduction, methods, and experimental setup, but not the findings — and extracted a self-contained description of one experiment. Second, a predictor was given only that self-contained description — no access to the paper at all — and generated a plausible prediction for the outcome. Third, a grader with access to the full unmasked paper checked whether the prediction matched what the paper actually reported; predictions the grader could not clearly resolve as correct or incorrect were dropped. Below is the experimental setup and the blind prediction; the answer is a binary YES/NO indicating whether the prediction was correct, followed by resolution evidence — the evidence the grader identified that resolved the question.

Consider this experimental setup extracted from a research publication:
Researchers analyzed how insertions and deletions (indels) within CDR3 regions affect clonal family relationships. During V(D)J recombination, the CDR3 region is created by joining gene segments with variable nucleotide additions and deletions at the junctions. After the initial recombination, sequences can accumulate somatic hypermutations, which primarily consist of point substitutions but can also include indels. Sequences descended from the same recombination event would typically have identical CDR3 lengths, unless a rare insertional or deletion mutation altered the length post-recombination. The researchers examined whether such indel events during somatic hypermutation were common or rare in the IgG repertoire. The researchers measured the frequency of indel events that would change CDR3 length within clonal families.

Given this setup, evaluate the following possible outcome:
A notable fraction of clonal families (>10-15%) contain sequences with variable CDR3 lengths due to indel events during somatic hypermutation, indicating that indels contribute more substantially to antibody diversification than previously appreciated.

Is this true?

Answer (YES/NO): NO